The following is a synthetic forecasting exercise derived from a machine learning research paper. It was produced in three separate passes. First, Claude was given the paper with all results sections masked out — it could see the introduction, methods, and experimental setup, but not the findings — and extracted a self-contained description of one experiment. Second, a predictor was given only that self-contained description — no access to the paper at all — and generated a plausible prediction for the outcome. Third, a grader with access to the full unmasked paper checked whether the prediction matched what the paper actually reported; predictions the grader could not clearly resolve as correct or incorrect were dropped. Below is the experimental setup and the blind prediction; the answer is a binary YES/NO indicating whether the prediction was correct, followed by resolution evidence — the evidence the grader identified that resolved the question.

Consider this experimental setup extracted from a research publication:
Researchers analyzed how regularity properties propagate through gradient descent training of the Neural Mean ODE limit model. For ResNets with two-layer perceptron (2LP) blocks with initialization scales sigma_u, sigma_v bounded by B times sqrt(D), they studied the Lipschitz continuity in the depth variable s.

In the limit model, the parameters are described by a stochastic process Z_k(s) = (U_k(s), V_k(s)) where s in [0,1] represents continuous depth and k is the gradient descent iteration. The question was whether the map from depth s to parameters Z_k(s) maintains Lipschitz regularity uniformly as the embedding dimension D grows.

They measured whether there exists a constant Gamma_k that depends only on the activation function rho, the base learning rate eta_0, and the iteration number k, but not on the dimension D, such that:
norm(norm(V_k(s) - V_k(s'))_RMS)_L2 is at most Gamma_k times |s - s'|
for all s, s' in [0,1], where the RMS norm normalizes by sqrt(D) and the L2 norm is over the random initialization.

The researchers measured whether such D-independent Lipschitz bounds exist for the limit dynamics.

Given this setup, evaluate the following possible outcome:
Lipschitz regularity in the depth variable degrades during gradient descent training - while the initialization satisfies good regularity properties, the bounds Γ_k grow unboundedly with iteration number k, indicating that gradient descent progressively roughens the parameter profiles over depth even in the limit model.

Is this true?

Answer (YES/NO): NO